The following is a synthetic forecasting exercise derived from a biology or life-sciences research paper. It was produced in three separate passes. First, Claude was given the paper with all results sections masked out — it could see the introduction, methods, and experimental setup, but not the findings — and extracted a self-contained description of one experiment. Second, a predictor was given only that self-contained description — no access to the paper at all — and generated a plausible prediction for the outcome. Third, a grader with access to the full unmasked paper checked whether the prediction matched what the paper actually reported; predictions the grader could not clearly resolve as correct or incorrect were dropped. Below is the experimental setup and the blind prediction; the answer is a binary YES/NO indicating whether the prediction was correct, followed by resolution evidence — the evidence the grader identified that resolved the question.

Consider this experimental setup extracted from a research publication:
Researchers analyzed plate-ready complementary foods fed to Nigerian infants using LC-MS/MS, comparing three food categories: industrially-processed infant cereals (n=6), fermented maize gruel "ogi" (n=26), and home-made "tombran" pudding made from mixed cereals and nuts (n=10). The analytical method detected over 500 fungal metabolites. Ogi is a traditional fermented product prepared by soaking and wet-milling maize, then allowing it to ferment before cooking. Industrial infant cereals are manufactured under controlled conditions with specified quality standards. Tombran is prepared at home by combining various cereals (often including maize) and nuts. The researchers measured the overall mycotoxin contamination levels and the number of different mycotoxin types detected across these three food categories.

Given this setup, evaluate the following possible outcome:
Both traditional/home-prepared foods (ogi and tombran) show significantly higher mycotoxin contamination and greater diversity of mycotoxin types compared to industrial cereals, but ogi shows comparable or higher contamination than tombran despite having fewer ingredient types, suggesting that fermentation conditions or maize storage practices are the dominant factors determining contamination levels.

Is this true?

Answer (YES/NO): NO